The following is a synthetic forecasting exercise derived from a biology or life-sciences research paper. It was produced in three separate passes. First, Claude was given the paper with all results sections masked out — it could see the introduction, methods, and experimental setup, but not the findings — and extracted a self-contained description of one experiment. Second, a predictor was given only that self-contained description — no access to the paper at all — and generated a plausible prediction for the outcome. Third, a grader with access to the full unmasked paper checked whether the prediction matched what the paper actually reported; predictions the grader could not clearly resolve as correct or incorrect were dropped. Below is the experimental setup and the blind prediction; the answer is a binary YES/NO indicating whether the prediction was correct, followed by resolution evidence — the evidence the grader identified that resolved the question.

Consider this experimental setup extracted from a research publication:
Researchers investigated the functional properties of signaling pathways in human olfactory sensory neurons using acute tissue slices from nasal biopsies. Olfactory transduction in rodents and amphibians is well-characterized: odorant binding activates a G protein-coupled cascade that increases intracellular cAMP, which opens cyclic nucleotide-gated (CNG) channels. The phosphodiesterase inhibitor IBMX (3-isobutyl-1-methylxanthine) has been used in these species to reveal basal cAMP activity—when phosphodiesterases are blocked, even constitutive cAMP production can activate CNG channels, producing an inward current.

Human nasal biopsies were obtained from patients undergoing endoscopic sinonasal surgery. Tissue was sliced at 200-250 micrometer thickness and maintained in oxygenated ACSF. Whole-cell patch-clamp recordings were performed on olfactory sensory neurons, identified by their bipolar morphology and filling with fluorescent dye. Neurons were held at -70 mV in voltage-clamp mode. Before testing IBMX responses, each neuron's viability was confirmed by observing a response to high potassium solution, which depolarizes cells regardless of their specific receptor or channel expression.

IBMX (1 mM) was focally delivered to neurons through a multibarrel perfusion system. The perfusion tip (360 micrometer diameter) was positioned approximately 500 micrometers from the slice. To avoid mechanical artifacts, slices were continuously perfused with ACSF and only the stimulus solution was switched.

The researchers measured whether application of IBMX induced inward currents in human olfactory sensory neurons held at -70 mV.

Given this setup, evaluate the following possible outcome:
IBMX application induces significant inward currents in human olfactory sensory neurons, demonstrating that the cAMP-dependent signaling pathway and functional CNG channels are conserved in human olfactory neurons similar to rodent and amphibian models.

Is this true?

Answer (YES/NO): YES